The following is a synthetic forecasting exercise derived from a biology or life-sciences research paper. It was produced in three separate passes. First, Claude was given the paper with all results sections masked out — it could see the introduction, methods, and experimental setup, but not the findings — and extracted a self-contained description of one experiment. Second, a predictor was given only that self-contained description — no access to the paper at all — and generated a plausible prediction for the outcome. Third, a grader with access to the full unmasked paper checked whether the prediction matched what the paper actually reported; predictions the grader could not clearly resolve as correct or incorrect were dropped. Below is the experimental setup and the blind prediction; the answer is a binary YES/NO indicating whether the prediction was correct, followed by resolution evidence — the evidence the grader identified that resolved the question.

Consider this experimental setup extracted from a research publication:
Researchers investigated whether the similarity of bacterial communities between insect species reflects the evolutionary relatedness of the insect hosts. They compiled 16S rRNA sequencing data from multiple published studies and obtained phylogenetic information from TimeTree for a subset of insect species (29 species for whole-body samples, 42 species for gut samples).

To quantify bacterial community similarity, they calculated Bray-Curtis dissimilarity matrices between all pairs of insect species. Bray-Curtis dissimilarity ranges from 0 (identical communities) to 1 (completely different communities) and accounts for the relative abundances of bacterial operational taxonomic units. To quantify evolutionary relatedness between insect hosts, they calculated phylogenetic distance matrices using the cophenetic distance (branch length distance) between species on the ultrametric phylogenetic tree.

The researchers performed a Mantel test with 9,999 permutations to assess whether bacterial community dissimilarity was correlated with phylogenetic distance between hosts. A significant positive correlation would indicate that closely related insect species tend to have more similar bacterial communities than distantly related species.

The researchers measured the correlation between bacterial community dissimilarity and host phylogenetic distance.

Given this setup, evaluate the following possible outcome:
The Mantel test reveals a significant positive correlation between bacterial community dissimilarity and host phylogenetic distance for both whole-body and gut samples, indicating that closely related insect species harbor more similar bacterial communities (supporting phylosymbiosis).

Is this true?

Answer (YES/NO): NO